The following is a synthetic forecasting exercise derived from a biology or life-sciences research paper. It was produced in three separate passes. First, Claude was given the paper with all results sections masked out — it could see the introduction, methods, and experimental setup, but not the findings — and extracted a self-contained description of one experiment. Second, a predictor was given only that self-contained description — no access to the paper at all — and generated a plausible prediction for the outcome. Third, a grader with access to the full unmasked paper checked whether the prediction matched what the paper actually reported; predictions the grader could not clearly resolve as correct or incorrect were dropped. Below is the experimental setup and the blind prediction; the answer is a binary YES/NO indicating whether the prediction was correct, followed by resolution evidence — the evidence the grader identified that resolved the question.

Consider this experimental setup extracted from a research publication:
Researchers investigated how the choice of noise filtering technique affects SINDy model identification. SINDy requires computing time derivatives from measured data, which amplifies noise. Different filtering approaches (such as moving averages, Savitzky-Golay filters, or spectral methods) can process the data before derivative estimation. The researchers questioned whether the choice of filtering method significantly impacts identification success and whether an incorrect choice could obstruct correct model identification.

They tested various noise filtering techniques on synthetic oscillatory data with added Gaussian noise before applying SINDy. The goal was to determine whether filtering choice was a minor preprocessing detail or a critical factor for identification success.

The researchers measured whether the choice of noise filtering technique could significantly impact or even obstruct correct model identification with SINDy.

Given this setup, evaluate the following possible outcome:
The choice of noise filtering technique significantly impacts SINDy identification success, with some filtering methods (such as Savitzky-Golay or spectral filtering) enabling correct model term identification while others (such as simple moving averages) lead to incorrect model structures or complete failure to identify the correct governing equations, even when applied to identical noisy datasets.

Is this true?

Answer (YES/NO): YES